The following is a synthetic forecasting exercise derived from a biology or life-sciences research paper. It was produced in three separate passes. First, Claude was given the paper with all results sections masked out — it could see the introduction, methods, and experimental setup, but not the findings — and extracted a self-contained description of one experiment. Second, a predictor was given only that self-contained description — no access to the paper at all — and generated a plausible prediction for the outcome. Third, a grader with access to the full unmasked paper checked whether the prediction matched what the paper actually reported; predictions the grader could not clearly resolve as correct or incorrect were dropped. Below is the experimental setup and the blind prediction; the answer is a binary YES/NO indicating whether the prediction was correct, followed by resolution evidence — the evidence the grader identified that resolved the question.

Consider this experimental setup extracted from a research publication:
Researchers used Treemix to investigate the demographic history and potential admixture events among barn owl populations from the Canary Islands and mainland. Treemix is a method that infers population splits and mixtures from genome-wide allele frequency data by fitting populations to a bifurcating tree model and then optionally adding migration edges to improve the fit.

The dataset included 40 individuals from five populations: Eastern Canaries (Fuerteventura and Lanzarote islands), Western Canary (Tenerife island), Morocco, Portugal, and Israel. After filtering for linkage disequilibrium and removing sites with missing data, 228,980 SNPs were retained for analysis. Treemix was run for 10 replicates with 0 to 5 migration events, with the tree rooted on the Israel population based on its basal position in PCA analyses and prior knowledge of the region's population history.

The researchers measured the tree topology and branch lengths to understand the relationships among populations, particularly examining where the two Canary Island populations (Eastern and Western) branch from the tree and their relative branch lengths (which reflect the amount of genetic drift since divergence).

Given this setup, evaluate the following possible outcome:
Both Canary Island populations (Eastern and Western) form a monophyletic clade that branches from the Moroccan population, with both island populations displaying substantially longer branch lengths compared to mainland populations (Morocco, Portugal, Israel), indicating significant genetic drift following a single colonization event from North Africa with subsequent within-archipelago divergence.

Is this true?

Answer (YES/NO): NO